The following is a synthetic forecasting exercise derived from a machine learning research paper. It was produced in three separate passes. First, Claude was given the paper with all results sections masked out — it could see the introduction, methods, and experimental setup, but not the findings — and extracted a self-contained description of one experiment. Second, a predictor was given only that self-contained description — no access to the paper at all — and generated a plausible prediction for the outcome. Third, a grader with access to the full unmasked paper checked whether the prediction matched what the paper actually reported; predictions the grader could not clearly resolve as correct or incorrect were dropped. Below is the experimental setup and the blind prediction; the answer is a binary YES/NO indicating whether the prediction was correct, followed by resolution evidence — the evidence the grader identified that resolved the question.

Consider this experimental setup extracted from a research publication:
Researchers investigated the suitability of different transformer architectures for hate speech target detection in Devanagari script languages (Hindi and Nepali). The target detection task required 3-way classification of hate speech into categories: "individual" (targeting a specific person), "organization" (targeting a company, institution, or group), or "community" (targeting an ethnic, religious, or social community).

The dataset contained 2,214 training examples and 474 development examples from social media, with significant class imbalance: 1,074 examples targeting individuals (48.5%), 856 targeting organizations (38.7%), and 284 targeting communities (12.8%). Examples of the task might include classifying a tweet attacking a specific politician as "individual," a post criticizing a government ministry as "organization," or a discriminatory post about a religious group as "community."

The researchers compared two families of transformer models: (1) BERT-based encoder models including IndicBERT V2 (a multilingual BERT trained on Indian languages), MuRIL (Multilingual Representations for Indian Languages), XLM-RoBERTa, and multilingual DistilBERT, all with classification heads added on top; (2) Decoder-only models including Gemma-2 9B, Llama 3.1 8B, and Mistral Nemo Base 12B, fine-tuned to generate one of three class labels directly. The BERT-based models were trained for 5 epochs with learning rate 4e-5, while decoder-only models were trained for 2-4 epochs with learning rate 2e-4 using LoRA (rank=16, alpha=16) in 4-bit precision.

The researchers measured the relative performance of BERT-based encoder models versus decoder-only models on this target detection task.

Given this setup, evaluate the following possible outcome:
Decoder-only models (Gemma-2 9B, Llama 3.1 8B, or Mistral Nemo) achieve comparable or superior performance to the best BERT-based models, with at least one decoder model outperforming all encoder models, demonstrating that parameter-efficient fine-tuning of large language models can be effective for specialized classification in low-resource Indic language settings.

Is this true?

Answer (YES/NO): YES